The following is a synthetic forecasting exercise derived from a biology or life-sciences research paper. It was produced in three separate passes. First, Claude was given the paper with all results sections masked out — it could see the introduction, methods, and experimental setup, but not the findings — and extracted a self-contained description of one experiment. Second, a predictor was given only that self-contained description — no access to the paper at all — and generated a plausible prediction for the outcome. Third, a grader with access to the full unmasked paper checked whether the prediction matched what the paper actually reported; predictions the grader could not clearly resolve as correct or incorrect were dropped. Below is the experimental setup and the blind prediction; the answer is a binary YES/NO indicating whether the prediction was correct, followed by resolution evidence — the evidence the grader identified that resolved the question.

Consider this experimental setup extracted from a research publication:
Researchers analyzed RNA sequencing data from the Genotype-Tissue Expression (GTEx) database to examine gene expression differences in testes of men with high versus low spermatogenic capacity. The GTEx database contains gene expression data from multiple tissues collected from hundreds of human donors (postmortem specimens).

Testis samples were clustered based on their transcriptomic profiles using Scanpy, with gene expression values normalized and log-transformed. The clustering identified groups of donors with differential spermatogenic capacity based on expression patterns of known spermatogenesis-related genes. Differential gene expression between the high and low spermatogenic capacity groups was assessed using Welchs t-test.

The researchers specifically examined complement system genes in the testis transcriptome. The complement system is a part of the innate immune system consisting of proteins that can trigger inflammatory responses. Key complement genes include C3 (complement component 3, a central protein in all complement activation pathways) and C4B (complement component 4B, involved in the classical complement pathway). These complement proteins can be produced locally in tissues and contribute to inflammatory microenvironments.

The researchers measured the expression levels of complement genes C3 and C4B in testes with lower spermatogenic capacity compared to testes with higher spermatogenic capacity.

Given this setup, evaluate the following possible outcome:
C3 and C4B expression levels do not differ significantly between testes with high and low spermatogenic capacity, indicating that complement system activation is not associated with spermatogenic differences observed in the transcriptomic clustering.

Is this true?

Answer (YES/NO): NO